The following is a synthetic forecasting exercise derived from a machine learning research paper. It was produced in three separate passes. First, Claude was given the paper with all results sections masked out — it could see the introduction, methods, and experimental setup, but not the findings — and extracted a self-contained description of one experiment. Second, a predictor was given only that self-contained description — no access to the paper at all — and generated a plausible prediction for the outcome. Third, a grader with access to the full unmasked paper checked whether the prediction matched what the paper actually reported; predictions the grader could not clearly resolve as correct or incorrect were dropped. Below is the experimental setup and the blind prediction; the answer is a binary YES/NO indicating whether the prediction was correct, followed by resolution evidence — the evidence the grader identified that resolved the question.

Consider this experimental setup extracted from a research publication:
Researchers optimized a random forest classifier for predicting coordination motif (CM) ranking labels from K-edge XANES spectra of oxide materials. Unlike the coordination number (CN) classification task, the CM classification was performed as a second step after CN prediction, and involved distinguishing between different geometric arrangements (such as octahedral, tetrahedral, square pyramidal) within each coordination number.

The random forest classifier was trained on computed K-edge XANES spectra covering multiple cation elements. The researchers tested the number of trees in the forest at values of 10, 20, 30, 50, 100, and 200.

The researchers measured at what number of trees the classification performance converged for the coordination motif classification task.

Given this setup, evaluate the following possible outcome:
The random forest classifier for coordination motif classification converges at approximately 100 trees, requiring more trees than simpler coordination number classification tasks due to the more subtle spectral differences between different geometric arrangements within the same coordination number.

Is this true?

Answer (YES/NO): NO